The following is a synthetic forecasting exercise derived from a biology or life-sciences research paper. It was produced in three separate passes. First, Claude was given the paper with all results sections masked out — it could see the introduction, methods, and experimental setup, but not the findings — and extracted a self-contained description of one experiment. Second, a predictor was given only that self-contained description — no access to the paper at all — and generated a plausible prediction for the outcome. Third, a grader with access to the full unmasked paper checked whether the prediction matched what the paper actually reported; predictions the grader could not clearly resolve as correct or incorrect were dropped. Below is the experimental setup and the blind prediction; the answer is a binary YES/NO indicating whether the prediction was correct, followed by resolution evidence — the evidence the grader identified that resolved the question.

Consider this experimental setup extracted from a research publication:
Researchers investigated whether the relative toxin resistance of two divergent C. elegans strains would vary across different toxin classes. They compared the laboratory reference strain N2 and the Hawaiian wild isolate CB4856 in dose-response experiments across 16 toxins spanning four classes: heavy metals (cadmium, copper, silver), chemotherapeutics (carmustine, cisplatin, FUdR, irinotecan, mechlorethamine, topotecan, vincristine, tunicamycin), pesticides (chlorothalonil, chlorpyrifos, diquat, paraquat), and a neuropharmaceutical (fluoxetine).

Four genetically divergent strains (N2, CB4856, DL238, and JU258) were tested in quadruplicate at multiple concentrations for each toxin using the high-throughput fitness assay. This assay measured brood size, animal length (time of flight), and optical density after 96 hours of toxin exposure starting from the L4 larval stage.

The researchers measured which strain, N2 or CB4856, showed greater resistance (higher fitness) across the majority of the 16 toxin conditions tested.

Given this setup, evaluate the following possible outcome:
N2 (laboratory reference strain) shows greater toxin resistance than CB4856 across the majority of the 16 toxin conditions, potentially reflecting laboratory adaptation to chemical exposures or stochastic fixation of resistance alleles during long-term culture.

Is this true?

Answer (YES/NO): YES